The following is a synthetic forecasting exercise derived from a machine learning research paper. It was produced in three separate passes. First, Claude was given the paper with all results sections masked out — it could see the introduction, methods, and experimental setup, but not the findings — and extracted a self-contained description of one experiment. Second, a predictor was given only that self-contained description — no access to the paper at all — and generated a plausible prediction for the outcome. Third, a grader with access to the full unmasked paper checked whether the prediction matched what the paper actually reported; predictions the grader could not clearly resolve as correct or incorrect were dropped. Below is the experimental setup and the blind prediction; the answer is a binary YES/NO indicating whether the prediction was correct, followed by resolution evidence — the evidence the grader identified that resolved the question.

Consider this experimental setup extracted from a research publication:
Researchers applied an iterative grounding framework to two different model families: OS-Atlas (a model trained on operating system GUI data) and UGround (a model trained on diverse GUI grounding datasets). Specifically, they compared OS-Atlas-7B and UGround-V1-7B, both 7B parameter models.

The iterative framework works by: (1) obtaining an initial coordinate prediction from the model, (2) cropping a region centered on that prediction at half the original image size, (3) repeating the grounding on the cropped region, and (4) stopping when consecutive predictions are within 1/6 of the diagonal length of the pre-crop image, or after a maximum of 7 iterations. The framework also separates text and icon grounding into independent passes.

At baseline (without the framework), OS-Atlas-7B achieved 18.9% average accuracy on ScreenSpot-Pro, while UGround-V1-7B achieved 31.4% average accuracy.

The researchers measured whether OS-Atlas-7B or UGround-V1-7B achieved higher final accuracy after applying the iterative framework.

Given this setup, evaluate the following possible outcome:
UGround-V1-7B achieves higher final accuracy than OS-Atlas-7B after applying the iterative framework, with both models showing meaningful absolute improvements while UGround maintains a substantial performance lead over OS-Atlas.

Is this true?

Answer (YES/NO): NO